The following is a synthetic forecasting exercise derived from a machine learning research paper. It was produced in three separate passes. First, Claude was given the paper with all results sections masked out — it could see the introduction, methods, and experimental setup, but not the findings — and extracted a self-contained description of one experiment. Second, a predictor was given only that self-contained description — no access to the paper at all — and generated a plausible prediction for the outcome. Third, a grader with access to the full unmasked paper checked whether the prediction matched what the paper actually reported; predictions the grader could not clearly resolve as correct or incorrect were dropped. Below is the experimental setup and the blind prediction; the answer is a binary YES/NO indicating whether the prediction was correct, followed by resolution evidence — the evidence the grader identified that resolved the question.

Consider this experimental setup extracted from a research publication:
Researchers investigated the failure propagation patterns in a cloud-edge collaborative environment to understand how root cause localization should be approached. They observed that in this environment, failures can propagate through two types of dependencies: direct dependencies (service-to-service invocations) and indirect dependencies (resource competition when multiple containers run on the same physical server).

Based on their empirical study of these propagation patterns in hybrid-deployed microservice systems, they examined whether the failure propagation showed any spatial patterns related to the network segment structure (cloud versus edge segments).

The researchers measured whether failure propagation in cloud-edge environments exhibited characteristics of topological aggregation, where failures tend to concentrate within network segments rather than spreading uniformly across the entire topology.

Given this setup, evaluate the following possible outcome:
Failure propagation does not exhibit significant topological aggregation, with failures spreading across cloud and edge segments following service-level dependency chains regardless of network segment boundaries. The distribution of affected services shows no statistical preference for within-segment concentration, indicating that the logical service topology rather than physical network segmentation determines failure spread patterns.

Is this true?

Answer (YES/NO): NO